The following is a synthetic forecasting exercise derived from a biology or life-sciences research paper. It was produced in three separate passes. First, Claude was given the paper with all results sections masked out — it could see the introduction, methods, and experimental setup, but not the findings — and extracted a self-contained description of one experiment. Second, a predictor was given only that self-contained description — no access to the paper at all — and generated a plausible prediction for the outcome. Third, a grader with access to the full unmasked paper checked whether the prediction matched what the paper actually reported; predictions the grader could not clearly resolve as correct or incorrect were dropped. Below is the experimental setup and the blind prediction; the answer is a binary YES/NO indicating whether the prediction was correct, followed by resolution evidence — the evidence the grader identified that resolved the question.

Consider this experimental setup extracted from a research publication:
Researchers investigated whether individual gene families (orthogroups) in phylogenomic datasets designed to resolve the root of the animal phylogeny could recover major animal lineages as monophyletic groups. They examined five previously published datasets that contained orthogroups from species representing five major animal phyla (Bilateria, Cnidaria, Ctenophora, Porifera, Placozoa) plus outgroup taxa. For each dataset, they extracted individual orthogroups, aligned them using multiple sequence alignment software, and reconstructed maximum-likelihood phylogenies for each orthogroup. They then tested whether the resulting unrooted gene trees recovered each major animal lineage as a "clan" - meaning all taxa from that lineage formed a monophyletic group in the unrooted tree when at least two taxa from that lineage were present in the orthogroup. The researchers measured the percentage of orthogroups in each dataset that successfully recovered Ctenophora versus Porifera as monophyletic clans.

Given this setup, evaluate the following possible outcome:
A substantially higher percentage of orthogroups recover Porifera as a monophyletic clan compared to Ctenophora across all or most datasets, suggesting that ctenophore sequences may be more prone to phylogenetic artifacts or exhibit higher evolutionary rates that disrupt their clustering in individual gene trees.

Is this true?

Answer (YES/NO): NO